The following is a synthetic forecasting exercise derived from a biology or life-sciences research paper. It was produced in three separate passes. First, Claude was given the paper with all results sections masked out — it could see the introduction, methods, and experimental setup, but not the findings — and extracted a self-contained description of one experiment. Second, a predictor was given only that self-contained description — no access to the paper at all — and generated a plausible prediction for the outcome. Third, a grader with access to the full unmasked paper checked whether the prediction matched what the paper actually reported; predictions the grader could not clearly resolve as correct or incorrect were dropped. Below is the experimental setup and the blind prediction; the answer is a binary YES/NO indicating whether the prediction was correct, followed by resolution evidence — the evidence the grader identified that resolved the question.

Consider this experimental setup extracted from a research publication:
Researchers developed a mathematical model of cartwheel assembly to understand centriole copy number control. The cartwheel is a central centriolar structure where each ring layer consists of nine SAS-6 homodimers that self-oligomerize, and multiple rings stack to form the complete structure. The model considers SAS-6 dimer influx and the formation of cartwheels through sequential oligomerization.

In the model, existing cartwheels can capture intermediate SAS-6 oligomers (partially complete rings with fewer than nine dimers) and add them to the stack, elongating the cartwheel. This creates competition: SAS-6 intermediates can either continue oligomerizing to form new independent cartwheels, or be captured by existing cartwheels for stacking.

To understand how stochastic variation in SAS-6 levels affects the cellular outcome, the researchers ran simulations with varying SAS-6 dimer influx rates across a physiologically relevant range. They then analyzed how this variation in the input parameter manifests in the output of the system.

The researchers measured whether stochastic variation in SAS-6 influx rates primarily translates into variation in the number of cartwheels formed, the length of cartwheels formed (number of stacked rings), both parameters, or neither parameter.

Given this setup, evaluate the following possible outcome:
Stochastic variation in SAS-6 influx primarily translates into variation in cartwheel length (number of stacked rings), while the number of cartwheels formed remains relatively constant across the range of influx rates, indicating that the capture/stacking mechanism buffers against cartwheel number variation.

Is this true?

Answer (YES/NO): YES